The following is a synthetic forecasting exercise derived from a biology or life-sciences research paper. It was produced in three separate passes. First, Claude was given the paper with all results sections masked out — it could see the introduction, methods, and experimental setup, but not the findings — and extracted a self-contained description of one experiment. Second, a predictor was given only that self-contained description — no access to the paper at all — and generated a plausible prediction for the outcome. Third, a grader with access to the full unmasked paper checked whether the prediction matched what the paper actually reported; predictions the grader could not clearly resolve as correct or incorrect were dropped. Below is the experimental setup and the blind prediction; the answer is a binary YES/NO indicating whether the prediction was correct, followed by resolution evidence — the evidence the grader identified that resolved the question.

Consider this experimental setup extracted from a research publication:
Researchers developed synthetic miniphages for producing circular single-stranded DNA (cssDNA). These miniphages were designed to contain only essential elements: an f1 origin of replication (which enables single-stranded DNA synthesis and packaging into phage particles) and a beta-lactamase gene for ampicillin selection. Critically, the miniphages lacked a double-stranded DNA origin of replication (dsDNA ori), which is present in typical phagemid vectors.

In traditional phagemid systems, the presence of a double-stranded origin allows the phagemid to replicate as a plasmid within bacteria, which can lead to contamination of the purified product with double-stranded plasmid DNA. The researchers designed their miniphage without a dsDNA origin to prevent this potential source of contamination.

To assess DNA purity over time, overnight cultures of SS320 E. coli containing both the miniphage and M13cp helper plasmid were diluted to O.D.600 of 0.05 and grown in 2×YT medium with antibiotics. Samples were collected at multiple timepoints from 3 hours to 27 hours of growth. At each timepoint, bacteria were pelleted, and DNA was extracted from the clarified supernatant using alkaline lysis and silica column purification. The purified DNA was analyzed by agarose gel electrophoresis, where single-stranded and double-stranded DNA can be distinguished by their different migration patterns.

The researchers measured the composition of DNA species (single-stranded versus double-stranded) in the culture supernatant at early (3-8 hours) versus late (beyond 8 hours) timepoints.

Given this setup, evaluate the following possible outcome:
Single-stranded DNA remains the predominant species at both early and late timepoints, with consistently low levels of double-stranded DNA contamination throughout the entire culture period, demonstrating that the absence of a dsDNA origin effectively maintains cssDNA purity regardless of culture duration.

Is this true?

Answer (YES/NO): NO